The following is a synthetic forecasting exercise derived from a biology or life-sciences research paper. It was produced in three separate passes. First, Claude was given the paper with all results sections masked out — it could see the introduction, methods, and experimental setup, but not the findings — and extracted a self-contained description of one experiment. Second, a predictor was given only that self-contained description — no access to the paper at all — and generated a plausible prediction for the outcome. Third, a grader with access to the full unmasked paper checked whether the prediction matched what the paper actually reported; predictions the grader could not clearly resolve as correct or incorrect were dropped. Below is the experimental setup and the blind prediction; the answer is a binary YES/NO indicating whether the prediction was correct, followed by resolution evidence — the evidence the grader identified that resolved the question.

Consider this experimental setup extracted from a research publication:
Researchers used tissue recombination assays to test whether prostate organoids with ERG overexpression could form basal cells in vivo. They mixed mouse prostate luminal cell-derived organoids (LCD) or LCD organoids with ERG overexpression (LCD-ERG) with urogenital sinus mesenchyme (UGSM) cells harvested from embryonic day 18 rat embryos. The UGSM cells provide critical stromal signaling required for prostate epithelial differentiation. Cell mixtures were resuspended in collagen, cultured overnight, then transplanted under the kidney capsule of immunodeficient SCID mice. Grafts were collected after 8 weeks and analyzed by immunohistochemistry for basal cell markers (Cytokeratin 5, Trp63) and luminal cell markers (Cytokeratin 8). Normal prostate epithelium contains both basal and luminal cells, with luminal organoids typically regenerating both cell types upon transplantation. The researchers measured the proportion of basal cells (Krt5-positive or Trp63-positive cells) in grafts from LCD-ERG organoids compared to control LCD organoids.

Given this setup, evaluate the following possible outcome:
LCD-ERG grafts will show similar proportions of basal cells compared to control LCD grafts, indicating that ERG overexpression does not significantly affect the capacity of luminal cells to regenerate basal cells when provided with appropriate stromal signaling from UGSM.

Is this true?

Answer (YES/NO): NO